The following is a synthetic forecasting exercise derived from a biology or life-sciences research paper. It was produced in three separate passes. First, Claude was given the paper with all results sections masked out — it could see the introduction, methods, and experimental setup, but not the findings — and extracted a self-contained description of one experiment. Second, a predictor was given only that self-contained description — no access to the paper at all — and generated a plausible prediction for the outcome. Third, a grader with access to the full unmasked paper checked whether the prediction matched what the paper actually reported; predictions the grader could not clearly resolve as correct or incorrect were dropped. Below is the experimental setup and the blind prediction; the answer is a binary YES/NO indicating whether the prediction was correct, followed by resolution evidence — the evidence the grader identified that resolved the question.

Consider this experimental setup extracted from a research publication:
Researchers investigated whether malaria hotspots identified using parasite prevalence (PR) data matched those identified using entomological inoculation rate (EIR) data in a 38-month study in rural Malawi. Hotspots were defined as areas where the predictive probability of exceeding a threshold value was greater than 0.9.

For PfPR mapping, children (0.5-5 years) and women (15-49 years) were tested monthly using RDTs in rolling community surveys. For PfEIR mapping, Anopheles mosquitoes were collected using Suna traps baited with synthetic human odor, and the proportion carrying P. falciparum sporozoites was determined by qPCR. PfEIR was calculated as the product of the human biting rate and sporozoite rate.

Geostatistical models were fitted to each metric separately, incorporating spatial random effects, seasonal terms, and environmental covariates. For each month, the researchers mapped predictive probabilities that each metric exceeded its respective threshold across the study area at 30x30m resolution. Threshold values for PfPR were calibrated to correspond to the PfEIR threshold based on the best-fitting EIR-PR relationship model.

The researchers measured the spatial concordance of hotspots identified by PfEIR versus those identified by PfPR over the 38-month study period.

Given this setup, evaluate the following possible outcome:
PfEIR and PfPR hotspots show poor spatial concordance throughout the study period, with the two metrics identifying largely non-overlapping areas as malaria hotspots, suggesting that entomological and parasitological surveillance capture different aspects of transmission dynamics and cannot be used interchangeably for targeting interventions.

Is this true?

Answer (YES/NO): NO